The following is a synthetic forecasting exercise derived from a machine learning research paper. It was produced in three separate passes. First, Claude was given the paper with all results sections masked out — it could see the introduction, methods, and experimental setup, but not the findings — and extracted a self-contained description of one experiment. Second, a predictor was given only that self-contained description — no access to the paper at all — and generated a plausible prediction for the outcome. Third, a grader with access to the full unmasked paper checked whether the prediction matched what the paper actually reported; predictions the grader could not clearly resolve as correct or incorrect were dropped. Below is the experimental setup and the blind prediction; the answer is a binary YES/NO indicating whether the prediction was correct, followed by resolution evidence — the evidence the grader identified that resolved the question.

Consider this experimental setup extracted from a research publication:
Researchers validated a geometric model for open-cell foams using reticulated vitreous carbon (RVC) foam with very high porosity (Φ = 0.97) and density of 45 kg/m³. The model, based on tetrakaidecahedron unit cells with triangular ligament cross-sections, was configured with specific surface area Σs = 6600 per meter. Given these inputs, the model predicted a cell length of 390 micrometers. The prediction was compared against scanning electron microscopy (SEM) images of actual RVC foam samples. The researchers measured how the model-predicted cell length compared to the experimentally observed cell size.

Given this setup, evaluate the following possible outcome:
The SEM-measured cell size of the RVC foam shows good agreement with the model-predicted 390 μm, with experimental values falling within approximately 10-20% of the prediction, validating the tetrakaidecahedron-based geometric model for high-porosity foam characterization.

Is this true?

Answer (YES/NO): NO